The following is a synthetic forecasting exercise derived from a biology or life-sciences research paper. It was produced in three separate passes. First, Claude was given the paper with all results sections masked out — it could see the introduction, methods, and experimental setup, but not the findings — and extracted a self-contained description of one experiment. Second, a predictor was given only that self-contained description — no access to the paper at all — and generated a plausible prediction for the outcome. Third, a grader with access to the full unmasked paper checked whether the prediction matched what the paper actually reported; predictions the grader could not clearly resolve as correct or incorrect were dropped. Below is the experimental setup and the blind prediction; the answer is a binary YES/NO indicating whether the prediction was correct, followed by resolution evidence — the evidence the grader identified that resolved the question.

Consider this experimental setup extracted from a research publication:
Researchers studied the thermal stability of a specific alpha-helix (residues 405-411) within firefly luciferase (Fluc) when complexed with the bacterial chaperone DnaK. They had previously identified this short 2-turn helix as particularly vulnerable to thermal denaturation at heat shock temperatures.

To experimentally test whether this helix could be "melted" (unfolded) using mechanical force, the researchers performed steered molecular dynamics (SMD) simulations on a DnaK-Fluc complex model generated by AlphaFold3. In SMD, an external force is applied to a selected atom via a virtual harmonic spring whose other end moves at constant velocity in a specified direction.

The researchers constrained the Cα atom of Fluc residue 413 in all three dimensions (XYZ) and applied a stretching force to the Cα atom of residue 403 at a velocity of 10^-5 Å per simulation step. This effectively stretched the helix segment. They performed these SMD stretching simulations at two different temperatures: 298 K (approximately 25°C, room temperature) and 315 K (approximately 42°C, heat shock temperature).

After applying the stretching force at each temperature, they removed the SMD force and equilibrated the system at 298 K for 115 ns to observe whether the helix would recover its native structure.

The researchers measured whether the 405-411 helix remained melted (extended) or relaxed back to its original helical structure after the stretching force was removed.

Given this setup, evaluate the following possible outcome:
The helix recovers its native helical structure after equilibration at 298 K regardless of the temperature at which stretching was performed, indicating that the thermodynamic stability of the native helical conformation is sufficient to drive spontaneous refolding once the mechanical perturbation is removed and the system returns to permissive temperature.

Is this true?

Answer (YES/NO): NO